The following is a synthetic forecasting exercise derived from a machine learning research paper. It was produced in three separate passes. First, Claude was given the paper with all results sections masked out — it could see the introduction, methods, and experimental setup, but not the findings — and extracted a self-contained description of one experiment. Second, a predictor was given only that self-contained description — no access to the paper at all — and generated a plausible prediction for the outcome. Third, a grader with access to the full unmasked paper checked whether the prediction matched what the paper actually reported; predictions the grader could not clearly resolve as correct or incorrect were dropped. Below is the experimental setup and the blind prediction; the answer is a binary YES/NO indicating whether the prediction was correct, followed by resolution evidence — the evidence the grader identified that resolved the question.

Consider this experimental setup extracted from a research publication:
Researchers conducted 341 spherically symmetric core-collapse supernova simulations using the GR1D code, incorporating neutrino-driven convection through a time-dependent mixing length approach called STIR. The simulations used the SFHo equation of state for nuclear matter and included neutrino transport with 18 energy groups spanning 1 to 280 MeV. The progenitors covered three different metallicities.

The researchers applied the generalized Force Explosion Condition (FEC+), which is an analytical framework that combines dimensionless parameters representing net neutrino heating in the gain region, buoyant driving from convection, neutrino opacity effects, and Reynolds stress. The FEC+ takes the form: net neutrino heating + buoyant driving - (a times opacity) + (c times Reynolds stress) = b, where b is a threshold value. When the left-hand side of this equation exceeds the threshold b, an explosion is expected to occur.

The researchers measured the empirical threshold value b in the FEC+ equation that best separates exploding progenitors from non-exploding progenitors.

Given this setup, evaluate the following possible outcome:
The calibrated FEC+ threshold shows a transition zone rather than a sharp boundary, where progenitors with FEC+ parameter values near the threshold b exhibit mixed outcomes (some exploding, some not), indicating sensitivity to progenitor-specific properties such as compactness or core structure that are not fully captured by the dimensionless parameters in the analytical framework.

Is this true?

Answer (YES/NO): NO